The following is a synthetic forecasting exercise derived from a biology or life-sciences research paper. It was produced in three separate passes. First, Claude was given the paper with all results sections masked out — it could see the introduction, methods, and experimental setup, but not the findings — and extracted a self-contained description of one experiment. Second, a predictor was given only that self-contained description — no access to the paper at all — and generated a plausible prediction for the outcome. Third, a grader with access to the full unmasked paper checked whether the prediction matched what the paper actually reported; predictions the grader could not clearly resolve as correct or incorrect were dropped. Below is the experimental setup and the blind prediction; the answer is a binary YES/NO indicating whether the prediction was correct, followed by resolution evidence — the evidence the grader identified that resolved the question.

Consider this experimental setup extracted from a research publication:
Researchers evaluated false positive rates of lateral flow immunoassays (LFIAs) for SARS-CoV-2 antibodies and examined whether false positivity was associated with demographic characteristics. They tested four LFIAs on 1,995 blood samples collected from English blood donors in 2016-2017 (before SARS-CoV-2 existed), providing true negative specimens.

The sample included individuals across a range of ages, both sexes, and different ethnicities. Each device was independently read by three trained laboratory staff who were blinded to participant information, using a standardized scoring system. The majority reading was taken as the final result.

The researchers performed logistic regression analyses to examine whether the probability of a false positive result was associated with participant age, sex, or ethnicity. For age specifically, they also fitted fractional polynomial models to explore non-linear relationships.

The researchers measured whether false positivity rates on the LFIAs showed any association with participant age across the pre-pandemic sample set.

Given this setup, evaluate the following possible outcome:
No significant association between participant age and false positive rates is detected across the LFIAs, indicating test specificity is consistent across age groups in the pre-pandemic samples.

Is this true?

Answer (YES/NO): YES